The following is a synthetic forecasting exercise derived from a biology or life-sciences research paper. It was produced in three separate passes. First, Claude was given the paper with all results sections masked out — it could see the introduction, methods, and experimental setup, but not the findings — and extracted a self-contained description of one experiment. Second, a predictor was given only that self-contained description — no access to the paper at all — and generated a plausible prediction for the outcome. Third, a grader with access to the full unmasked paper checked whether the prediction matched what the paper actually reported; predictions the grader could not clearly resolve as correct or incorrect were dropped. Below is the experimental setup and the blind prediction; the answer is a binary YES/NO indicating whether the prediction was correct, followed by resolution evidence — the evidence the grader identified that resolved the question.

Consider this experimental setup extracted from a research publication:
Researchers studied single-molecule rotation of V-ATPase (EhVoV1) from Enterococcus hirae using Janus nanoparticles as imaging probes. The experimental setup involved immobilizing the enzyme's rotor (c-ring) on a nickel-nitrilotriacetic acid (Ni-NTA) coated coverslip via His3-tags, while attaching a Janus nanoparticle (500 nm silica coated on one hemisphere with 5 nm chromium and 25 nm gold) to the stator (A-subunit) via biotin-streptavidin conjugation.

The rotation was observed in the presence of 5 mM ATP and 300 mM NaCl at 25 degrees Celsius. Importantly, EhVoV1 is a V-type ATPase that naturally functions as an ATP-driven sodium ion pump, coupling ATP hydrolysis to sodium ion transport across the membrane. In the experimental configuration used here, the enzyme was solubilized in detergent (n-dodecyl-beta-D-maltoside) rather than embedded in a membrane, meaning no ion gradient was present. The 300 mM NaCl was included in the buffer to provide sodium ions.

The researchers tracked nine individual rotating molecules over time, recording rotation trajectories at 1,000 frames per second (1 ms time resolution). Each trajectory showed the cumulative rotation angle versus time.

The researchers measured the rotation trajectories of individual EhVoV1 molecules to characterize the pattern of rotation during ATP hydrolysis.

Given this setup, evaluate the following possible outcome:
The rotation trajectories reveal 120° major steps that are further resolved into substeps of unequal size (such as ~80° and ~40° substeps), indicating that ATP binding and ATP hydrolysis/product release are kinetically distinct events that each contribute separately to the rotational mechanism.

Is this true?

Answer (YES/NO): NO